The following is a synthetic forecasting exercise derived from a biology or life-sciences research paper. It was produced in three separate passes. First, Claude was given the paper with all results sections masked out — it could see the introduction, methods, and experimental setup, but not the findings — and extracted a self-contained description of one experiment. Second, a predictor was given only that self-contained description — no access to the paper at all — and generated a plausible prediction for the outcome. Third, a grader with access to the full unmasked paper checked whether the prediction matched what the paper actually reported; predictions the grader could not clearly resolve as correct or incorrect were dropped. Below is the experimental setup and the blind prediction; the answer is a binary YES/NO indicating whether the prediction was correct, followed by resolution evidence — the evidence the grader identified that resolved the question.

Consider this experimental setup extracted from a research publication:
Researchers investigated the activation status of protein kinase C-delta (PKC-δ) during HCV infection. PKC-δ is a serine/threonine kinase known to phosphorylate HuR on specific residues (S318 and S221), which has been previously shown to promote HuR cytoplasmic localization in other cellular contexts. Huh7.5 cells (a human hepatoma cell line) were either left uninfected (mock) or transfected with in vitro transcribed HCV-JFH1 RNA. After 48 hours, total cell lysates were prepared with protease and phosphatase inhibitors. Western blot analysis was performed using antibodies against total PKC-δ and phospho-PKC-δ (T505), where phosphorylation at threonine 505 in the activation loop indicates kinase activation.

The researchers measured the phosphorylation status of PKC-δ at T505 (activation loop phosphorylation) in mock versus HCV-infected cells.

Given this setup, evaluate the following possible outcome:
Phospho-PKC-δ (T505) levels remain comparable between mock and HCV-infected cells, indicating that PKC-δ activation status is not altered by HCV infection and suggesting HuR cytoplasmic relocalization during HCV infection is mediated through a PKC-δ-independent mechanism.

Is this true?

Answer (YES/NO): NO